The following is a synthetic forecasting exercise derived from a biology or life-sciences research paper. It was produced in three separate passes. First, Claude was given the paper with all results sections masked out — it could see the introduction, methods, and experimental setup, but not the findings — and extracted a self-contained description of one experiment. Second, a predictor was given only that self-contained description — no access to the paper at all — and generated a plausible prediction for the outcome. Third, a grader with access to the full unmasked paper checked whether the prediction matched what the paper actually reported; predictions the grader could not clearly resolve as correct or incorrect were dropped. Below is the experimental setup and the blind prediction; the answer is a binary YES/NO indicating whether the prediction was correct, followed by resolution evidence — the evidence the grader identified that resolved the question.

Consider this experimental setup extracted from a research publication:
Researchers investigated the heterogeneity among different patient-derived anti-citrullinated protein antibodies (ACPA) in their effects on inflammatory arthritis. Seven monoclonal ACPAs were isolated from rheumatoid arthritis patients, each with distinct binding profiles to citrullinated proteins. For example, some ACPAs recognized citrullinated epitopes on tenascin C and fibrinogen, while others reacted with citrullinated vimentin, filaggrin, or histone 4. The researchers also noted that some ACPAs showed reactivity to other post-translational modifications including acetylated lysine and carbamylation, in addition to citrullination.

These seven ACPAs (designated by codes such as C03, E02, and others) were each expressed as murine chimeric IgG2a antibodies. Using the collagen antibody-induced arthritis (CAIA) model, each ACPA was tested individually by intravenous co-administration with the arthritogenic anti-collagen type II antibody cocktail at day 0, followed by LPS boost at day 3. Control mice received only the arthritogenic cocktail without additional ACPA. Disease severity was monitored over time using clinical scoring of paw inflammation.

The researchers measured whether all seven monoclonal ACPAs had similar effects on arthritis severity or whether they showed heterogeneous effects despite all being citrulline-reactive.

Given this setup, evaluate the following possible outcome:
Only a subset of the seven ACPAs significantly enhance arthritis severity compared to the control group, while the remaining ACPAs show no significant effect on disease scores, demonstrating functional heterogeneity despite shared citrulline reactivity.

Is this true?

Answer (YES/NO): NO